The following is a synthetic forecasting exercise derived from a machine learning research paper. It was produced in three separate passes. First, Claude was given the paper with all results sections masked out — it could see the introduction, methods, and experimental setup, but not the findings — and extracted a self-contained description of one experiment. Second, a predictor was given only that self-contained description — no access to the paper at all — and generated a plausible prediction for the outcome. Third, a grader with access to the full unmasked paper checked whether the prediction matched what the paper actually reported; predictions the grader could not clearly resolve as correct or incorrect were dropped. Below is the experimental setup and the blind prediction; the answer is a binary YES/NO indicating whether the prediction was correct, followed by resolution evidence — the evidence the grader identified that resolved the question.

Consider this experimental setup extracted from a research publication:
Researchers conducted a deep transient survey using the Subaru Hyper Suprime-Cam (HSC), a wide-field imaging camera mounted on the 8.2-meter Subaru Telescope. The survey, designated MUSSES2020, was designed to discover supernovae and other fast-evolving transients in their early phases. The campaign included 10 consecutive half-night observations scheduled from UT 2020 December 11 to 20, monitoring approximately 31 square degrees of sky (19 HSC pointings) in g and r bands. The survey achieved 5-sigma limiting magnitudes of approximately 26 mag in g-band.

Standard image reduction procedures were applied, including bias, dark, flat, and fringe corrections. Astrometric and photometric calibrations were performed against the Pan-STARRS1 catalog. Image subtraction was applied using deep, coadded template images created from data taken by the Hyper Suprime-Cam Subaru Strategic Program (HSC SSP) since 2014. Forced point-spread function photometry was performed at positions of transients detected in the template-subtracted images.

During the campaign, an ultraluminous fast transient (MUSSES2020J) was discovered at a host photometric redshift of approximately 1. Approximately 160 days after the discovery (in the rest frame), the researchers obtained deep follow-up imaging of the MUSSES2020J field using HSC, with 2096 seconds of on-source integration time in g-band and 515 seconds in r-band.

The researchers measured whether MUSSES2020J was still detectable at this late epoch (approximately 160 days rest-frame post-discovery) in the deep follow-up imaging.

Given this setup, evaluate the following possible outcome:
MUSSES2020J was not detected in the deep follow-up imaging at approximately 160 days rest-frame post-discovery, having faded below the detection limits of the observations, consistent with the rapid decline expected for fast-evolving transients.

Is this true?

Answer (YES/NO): YES